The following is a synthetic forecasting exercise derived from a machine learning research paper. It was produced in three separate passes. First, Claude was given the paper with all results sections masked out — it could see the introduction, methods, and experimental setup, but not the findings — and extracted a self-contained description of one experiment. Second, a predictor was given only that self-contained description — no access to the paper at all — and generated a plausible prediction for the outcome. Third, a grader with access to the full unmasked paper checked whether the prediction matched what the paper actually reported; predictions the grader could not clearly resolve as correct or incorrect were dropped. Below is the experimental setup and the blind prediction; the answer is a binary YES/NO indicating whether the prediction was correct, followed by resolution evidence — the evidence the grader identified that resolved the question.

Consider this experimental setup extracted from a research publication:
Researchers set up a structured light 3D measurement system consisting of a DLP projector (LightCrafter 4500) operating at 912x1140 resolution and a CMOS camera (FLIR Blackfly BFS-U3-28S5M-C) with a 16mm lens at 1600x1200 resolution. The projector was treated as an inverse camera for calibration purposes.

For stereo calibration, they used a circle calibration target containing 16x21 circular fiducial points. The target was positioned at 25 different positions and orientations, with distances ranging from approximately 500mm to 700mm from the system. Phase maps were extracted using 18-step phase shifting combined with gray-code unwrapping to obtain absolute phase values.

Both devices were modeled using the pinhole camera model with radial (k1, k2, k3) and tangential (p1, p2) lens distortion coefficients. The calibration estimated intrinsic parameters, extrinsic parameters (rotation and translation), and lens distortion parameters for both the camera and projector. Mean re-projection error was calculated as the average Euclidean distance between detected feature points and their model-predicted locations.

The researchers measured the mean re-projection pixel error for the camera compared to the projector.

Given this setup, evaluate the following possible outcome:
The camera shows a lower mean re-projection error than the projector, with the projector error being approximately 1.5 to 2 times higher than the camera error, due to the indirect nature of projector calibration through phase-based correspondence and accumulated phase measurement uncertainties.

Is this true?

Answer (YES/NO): NO